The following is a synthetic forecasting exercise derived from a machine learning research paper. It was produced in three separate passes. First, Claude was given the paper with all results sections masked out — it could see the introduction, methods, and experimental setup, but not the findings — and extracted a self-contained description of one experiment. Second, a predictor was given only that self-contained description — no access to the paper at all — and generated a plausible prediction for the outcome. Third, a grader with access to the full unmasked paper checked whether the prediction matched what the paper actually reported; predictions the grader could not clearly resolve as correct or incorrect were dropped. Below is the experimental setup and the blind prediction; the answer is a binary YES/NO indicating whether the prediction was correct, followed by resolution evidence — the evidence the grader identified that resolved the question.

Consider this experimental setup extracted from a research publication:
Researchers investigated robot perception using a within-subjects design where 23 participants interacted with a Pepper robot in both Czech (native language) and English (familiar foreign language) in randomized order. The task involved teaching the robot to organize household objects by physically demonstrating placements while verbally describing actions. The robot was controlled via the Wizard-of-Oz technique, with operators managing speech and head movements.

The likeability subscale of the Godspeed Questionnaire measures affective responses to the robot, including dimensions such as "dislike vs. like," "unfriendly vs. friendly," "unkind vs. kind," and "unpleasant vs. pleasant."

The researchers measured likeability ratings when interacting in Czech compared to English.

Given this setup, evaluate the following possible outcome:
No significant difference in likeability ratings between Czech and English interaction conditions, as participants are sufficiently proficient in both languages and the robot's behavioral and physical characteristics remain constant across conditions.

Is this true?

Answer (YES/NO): YES